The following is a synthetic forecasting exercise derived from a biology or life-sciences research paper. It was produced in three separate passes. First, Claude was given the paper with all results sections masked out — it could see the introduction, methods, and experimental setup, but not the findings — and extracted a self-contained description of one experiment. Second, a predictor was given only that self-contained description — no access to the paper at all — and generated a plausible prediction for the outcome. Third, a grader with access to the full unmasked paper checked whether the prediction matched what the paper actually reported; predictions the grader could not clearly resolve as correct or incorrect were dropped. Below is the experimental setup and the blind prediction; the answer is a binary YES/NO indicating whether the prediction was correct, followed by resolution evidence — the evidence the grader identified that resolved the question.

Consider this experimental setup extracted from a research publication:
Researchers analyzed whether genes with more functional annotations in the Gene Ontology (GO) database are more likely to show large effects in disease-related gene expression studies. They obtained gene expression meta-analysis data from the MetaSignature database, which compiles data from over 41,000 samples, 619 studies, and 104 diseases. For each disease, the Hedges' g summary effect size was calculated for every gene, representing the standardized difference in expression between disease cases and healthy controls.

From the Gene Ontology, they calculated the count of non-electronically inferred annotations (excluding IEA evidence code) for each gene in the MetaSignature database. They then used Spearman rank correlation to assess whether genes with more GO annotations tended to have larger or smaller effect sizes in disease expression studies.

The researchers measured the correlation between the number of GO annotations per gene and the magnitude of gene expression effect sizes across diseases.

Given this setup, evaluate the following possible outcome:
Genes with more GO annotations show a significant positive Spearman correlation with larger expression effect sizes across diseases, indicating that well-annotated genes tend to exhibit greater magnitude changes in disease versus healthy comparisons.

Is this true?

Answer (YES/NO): NO